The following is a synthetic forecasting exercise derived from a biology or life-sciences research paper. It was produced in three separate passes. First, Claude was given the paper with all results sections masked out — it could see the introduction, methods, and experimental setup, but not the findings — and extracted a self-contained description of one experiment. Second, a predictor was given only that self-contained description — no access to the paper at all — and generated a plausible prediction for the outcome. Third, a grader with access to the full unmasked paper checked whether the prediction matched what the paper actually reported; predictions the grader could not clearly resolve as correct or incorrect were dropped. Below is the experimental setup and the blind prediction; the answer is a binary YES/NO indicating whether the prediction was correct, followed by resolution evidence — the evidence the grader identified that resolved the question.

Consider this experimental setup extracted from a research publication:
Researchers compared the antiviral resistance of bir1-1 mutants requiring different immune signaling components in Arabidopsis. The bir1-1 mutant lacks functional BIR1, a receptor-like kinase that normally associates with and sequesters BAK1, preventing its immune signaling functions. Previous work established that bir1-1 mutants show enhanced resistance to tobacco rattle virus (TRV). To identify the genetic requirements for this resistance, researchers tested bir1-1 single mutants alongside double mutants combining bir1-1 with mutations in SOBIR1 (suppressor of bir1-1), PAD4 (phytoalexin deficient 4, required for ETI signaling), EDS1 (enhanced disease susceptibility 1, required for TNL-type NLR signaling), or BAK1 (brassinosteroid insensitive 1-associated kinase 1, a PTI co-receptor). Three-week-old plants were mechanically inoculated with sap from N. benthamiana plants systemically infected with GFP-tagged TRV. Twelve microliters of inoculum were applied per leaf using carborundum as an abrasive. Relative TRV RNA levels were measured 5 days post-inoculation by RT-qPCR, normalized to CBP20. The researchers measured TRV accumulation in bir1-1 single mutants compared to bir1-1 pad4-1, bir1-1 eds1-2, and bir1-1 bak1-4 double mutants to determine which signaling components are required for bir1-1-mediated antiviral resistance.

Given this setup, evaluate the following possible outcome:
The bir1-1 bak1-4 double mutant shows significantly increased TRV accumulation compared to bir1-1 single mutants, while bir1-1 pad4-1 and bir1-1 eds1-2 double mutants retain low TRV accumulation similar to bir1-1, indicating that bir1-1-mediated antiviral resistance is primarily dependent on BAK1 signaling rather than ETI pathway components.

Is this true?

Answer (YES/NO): NO